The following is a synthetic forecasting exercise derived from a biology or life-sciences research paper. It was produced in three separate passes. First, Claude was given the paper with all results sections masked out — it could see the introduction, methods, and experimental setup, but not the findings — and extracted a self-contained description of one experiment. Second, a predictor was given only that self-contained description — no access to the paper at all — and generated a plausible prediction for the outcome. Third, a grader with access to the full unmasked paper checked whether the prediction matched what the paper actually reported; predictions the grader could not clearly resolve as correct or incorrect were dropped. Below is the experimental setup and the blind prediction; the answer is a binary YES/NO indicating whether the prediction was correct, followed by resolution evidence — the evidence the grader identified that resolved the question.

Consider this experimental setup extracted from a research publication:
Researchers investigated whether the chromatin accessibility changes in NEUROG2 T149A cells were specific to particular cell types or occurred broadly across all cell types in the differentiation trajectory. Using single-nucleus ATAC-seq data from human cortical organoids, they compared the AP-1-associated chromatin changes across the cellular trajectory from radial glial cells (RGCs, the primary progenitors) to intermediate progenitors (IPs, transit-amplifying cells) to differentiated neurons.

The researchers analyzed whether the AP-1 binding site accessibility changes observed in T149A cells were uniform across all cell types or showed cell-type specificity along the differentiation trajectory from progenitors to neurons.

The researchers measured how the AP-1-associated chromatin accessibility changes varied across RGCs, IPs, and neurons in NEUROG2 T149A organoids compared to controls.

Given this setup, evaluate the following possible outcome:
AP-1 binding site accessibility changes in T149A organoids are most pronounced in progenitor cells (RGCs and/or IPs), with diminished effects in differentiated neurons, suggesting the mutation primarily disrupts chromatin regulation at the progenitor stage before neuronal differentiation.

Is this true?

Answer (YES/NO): YES